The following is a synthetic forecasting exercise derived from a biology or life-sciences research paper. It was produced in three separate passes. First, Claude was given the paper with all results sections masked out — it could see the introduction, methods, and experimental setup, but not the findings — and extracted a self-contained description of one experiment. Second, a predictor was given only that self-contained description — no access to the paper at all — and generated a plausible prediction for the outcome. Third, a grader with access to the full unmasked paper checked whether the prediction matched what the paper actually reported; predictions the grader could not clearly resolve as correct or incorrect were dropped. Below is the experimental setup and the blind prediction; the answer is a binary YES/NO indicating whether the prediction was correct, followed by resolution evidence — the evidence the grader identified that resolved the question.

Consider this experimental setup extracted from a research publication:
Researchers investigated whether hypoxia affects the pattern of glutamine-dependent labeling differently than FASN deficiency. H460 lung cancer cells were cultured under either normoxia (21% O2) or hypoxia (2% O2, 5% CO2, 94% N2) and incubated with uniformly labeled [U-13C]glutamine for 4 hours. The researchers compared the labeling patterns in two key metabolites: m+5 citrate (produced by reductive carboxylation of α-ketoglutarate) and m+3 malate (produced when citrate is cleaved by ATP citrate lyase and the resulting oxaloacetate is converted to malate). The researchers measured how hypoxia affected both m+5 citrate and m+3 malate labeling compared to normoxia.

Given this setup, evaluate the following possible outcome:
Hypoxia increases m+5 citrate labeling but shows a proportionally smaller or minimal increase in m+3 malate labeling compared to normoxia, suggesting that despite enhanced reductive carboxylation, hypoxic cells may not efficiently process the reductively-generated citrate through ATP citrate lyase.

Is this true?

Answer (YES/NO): NO